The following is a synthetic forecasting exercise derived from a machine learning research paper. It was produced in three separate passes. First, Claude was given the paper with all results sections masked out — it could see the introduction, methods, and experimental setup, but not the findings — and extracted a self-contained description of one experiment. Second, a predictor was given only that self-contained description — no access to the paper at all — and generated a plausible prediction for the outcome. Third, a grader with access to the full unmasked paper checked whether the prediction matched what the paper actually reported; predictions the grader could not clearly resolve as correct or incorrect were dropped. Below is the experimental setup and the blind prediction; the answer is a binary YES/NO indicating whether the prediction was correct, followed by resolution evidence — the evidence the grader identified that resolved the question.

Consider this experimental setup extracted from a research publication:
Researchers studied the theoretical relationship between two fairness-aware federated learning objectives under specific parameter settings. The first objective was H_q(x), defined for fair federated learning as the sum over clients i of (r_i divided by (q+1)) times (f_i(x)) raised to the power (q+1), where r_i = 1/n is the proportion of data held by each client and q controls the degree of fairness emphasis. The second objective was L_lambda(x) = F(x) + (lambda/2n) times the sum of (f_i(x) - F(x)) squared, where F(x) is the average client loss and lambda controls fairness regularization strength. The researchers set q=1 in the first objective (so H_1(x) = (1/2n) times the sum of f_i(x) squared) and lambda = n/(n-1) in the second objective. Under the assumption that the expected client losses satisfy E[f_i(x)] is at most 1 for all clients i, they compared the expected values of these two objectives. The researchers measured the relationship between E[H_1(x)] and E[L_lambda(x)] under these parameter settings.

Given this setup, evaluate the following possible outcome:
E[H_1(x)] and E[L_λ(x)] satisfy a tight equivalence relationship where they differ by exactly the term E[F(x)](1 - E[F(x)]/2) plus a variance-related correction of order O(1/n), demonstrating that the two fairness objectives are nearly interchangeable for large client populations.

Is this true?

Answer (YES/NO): NO